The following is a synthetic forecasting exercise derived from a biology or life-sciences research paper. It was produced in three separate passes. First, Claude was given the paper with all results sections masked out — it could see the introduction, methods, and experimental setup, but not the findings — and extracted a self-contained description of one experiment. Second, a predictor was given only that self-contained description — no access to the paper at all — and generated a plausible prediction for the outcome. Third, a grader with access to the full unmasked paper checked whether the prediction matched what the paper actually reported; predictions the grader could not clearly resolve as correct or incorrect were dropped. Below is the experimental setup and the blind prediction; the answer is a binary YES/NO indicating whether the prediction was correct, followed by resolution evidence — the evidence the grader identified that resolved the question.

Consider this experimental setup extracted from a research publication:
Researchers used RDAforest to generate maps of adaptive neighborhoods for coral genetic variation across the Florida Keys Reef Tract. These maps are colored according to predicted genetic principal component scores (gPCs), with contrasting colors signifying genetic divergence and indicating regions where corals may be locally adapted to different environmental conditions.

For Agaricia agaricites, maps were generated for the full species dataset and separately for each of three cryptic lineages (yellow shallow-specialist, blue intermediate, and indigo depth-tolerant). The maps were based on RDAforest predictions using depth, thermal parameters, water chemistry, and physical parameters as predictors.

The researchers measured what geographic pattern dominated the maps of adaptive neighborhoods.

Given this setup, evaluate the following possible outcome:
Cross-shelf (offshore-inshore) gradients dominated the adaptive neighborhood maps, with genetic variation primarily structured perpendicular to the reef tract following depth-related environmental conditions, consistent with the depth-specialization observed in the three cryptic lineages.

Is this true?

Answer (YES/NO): YES